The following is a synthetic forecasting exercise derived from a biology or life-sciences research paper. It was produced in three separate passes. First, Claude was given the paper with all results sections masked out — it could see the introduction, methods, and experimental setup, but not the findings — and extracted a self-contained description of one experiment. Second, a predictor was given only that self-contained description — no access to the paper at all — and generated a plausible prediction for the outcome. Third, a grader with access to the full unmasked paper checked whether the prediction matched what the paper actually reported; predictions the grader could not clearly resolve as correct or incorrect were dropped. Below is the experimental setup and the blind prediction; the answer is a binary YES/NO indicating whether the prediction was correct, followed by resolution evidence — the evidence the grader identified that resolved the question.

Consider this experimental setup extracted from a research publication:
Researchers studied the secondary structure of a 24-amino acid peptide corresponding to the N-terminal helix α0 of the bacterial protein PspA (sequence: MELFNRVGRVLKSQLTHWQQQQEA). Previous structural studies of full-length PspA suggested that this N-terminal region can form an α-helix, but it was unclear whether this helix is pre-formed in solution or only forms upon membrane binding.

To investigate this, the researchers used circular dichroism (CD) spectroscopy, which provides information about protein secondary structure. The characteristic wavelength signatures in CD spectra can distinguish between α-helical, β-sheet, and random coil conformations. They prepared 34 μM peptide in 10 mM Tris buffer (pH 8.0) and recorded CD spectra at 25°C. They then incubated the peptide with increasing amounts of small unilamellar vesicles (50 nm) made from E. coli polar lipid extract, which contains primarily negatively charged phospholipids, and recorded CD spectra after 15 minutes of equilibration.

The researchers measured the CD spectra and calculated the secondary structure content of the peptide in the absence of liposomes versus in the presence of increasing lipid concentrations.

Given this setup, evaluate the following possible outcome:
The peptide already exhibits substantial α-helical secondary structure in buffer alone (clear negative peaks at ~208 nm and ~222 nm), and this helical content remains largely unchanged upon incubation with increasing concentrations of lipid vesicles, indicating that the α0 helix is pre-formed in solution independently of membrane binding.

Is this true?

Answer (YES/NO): NO